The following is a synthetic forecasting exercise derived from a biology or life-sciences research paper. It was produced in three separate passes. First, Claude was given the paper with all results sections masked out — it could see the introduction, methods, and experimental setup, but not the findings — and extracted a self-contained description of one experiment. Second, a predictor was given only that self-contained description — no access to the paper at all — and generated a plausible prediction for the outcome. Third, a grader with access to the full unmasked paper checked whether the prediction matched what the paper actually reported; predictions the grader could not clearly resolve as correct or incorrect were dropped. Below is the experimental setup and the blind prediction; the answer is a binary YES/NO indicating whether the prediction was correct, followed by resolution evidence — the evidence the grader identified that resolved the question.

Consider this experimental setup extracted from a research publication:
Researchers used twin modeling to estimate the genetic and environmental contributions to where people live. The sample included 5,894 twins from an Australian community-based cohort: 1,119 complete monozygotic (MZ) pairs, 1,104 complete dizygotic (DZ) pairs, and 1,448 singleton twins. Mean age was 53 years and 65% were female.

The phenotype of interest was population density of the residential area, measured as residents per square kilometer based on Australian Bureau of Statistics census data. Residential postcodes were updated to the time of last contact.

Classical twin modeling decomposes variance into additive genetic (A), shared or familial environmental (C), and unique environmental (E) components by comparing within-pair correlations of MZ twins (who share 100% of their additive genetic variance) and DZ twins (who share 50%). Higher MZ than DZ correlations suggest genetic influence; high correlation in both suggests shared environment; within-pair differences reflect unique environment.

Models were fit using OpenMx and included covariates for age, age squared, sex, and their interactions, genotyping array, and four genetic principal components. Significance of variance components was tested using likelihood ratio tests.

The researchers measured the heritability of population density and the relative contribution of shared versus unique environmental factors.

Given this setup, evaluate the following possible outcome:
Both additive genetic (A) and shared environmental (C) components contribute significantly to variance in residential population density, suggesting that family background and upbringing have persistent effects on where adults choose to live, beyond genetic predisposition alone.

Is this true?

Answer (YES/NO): YES